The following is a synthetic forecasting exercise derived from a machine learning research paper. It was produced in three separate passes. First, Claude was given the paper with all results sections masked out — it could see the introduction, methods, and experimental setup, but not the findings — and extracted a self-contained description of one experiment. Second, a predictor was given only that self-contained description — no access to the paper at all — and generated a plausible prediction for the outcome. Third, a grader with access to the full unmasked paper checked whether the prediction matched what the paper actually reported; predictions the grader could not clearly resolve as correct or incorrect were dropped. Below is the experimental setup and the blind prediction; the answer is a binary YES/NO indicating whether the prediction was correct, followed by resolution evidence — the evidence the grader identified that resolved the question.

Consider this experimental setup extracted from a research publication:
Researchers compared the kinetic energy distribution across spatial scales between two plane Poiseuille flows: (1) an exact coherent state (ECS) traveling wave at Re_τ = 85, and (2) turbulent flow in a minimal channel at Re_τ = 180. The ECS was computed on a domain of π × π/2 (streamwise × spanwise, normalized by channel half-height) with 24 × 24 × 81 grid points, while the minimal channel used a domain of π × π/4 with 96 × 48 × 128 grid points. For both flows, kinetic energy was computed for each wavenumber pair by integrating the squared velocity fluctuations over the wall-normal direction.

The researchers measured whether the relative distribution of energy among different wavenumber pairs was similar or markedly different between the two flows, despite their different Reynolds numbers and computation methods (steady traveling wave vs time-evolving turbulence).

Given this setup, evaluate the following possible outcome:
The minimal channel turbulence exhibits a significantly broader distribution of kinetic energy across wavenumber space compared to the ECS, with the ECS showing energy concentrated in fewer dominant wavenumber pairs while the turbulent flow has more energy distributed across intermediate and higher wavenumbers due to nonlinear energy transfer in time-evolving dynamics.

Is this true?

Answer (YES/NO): NO